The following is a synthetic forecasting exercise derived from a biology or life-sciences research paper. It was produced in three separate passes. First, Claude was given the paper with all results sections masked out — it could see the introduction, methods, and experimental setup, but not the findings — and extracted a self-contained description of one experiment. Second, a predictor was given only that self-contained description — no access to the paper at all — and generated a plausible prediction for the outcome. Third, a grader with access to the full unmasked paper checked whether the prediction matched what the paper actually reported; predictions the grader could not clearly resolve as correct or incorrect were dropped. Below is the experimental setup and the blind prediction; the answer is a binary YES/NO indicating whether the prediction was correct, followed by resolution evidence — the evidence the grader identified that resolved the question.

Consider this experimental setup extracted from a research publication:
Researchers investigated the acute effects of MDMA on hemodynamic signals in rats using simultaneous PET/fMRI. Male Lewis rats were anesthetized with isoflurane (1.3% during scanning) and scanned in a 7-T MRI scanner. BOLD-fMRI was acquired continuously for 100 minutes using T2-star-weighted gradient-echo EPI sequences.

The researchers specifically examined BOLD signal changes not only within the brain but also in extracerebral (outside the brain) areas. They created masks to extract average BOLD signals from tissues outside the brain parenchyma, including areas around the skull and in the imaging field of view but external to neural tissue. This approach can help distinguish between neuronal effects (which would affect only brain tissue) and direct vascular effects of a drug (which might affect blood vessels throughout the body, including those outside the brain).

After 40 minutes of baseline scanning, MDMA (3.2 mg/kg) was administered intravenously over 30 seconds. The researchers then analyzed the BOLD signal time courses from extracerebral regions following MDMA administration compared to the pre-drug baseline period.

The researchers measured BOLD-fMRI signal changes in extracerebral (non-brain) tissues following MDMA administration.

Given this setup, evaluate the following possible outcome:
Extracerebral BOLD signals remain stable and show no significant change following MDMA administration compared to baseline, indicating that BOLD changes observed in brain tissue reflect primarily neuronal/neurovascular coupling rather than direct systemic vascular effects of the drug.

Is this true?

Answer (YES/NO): NO